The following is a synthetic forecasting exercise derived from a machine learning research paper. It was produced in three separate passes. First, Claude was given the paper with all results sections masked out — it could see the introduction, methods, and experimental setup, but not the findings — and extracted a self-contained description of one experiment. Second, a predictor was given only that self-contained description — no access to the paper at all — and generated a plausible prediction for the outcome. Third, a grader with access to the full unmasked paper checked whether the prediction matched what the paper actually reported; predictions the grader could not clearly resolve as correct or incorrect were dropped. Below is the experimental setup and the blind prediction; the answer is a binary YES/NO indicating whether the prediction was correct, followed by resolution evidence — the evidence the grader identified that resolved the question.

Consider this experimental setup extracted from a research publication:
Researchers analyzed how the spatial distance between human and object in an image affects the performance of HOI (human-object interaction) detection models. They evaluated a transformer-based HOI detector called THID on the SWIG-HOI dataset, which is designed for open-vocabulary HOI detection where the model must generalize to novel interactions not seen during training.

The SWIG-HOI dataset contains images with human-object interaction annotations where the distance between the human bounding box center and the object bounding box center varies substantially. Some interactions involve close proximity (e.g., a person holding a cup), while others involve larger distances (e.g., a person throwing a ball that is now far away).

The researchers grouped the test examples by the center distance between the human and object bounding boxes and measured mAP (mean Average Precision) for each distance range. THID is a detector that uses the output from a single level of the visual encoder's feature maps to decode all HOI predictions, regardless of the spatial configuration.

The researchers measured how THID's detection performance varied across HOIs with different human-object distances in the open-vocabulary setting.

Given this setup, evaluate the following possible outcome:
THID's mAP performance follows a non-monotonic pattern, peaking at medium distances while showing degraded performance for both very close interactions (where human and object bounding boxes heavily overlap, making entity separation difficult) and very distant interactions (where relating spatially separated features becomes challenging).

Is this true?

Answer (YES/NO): NO